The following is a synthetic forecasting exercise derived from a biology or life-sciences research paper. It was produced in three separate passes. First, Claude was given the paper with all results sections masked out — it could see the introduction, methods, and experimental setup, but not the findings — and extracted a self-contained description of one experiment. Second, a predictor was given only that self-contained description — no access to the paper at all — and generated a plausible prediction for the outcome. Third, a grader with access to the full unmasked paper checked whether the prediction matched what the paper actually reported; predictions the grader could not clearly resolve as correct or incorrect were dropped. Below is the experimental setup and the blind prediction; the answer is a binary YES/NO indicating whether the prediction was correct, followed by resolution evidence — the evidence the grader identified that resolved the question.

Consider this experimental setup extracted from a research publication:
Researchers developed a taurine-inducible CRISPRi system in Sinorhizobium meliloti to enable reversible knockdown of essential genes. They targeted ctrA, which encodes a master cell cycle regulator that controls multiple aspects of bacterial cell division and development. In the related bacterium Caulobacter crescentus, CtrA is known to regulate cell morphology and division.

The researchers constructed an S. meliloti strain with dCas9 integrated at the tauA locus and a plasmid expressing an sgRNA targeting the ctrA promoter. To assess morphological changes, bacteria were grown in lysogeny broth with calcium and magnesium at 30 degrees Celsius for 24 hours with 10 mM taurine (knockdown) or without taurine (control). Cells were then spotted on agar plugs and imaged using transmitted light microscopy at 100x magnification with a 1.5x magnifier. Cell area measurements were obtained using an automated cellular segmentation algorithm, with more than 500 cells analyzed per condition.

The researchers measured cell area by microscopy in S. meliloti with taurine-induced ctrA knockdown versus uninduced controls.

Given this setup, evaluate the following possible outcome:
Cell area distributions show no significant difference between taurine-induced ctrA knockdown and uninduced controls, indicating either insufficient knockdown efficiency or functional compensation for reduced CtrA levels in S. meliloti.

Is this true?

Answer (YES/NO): NO